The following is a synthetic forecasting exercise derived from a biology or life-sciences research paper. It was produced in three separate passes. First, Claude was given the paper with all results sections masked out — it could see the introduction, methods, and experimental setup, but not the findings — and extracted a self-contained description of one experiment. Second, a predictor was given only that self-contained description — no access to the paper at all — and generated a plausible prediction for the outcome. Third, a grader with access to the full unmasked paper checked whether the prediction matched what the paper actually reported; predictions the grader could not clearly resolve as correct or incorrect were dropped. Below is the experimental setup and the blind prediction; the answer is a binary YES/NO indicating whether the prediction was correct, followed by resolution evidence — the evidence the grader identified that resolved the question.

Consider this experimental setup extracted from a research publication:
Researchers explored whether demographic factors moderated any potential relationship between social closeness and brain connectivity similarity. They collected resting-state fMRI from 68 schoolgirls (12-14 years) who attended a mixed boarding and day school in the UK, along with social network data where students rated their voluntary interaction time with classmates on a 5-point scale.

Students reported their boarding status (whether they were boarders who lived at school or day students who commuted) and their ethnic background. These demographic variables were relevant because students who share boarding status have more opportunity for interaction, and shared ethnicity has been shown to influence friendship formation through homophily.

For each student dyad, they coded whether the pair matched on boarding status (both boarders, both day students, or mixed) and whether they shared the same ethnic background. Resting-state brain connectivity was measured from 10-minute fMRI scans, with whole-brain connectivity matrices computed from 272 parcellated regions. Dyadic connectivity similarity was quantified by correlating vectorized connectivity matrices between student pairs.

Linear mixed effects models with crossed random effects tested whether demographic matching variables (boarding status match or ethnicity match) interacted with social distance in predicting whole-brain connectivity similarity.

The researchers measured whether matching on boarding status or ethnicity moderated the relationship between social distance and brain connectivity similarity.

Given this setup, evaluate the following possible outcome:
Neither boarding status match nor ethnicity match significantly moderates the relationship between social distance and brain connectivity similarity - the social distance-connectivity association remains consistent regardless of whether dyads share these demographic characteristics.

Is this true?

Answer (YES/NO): YES